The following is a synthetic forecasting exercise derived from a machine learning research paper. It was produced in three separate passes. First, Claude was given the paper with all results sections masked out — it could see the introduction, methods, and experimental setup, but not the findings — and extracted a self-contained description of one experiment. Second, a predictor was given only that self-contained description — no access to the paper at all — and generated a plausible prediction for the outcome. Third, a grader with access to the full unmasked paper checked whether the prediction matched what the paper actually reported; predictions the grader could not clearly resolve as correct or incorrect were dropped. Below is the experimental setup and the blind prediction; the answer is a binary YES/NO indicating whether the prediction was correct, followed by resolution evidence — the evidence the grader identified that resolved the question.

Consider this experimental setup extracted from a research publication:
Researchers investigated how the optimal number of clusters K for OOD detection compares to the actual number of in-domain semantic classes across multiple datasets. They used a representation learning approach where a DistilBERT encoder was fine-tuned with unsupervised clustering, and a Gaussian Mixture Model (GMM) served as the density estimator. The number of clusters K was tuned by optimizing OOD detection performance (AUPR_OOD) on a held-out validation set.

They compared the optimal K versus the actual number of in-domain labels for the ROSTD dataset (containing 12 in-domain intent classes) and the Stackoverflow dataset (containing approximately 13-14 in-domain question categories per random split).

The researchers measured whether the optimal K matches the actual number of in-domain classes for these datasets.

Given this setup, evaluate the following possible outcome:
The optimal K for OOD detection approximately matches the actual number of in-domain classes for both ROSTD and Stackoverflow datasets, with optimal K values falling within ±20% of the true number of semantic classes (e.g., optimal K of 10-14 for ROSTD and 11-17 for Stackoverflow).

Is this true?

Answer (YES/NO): NO